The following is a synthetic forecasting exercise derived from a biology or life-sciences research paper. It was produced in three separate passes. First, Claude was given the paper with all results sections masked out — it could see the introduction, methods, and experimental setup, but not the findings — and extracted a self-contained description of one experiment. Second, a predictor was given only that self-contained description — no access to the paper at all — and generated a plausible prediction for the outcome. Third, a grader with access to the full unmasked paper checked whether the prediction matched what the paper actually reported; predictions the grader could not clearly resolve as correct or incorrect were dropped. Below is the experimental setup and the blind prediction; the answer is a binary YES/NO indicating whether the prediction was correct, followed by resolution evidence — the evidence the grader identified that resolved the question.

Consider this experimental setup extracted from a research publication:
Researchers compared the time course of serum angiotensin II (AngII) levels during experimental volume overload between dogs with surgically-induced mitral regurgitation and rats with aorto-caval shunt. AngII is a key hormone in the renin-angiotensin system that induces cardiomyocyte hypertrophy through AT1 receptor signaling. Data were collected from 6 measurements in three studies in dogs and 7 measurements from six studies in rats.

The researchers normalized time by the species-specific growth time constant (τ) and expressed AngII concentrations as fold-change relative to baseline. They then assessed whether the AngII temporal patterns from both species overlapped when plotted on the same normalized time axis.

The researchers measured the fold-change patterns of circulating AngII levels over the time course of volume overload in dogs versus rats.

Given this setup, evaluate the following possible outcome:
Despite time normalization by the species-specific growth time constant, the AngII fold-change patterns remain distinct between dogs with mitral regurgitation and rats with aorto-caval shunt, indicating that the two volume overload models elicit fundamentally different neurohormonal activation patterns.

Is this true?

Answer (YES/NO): NO